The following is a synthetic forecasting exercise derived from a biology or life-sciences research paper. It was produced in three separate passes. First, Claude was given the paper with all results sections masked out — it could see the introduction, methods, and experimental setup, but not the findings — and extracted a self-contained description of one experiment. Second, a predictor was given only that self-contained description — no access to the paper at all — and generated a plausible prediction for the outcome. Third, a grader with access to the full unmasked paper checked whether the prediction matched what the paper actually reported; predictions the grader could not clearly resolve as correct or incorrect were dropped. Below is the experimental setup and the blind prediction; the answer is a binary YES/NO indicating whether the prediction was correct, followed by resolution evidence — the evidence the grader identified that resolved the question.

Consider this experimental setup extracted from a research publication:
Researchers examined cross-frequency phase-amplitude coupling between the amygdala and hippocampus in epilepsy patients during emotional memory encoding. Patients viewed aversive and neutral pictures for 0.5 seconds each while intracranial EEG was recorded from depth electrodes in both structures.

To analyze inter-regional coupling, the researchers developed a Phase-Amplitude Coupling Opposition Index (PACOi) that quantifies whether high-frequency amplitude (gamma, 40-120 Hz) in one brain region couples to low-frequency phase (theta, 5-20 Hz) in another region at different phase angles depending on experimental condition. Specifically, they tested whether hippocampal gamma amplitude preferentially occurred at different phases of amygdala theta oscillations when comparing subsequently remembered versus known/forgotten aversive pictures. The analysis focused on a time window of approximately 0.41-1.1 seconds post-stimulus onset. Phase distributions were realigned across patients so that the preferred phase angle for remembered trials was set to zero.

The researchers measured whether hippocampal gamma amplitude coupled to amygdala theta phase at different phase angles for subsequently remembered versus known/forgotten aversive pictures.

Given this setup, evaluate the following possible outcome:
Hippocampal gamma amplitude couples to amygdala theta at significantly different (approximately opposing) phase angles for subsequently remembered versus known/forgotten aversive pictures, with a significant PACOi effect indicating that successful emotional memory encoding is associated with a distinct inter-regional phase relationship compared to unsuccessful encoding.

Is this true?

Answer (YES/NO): YES